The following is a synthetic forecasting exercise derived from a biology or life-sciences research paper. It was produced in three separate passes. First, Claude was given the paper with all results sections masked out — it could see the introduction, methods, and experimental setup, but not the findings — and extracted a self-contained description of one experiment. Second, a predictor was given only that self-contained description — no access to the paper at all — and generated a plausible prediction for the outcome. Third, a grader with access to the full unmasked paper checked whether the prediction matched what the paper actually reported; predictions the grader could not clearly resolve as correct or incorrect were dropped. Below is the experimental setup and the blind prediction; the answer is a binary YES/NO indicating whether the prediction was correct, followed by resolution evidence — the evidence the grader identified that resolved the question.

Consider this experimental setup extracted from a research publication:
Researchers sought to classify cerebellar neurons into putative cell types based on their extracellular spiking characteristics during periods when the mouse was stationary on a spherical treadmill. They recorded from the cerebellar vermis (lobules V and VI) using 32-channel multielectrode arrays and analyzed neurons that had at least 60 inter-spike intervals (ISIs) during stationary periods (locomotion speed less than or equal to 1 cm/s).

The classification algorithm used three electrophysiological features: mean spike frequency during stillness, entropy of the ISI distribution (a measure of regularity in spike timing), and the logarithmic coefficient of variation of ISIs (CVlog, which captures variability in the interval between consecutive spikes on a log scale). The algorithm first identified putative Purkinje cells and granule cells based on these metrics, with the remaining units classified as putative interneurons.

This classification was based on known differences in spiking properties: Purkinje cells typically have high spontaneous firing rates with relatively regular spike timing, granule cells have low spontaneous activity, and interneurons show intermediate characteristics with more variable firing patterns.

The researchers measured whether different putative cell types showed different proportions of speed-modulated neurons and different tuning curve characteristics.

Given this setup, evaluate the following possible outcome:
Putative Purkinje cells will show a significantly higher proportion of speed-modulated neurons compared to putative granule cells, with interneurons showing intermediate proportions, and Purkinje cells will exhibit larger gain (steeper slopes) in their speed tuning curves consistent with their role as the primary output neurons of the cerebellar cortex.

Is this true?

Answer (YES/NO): NO